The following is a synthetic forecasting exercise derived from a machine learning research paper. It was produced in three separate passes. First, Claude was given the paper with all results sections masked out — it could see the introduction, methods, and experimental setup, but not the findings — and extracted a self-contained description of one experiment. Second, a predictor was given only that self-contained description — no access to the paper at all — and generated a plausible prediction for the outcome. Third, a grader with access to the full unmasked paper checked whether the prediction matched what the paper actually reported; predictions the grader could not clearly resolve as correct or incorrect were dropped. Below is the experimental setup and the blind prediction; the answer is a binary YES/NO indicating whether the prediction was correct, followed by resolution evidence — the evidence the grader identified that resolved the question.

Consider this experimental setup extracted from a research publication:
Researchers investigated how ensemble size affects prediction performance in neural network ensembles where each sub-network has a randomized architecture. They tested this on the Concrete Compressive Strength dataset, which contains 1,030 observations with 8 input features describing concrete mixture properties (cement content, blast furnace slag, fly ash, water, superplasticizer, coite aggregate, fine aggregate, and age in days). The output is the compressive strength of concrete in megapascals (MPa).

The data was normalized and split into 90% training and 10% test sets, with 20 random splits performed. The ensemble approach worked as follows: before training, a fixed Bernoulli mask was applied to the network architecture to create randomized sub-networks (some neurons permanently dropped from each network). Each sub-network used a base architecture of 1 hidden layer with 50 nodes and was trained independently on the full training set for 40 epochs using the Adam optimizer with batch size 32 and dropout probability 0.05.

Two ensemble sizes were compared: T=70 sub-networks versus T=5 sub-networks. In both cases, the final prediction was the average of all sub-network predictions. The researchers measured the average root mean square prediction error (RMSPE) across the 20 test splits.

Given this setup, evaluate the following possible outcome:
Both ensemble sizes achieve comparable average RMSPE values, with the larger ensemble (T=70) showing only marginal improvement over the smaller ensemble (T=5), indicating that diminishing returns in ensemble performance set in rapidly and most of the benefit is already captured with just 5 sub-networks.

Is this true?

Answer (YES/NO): NO